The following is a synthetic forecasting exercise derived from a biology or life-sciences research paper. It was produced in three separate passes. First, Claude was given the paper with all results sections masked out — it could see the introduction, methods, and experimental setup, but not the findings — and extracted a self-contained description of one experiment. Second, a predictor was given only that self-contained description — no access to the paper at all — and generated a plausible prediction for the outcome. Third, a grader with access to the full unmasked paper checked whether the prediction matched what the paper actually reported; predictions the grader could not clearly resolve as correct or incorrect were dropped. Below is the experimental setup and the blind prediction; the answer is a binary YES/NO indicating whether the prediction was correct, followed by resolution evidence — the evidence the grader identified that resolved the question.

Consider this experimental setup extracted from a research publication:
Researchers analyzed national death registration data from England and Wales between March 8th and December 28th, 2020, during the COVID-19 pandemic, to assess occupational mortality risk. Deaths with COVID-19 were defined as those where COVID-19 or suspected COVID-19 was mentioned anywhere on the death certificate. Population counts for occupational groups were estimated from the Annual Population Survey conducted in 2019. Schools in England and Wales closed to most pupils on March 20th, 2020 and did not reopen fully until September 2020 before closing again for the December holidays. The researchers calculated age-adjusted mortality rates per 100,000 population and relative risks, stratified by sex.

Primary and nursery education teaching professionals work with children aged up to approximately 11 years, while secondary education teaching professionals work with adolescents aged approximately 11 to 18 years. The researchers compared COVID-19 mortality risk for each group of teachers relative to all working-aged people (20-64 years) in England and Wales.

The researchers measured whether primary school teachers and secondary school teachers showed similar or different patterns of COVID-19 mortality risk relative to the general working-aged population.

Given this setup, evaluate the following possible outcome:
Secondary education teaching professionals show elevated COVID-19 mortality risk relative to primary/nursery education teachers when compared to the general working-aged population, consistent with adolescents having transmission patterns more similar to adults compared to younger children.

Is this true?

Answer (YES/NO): YES